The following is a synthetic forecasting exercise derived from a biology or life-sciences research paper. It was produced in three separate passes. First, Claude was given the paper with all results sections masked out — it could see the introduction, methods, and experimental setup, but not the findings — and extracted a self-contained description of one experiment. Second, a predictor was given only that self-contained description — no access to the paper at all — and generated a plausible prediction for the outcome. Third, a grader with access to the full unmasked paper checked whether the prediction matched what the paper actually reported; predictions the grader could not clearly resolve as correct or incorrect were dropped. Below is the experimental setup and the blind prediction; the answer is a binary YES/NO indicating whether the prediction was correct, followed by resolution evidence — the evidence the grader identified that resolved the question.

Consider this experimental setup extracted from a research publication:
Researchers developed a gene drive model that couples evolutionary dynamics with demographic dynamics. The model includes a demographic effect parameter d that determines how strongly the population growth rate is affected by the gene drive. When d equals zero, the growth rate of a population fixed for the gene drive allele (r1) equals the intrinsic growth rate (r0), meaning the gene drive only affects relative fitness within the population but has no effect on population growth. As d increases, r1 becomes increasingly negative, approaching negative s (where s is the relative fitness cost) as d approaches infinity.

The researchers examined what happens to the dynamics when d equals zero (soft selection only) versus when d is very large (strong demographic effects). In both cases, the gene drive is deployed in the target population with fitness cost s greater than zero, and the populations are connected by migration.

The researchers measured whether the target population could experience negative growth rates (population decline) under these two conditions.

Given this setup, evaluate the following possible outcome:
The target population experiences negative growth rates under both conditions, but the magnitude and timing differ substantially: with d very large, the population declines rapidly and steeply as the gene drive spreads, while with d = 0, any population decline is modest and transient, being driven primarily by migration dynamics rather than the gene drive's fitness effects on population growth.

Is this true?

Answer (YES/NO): NO